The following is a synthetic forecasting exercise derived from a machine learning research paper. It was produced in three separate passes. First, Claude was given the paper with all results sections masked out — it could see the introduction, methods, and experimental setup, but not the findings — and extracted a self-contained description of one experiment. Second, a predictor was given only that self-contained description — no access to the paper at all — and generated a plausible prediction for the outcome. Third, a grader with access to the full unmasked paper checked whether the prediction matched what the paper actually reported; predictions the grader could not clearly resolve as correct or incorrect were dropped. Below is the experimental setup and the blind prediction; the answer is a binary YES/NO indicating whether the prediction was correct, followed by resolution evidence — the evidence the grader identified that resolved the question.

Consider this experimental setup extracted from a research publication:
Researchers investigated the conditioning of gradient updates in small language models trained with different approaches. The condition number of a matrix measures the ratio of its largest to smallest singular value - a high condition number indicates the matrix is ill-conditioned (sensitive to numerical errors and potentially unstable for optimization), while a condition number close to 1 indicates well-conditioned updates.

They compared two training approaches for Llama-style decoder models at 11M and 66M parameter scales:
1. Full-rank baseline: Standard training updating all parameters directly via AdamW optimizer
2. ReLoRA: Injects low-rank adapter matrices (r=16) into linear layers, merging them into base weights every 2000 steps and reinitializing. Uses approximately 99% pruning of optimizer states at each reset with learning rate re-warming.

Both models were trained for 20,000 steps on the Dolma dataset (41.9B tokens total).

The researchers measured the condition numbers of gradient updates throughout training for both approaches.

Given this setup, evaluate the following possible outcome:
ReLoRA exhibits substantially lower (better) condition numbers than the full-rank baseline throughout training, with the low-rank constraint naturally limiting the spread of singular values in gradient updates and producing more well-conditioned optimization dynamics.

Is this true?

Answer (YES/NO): NO